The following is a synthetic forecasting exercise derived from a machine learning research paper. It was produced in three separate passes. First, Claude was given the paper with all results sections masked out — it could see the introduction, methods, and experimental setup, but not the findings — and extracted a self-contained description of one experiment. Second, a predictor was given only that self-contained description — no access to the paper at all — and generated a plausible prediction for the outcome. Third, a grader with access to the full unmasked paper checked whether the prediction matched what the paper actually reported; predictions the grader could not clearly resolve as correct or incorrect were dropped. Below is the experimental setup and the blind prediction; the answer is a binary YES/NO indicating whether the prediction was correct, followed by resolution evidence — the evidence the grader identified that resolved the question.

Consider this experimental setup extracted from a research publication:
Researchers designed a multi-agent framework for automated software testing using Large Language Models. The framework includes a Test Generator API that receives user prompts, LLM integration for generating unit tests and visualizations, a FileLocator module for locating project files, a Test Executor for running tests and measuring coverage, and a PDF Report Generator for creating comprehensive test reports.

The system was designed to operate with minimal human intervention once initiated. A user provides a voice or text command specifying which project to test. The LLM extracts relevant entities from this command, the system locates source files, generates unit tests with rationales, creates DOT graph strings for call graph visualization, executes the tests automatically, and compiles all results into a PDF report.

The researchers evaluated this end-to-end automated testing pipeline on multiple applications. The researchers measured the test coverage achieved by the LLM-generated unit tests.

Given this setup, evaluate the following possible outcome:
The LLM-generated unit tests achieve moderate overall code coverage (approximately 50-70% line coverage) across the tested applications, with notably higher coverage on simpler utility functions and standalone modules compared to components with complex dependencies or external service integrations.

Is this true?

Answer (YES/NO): NO